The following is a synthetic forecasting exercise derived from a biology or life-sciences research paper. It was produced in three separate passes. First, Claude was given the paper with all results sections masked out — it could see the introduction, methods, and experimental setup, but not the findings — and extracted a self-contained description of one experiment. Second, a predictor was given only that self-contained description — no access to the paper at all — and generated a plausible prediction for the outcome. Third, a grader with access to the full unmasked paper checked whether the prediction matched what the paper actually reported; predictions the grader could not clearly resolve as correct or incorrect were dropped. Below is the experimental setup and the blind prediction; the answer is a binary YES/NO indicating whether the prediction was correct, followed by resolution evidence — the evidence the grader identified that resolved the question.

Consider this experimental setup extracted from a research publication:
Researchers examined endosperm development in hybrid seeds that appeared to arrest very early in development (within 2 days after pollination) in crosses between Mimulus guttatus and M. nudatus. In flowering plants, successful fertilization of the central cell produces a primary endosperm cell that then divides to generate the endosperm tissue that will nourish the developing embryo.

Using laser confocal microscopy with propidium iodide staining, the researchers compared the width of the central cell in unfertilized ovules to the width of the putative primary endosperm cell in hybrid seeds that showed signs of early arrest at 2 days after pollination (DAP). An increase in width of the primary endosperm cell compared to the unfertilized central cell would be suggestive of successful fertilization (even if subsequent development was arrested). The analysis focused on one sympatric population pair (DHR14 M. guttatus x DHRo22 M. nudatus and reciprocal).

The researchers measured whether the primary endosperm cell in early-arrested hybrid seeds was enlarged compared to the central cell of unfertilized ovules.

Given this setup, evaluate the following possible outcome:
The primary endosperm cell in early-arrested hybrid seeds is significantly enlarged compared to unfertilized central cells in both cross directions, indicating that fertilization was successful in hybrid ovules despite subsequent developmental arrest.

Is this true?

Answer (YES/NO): YES